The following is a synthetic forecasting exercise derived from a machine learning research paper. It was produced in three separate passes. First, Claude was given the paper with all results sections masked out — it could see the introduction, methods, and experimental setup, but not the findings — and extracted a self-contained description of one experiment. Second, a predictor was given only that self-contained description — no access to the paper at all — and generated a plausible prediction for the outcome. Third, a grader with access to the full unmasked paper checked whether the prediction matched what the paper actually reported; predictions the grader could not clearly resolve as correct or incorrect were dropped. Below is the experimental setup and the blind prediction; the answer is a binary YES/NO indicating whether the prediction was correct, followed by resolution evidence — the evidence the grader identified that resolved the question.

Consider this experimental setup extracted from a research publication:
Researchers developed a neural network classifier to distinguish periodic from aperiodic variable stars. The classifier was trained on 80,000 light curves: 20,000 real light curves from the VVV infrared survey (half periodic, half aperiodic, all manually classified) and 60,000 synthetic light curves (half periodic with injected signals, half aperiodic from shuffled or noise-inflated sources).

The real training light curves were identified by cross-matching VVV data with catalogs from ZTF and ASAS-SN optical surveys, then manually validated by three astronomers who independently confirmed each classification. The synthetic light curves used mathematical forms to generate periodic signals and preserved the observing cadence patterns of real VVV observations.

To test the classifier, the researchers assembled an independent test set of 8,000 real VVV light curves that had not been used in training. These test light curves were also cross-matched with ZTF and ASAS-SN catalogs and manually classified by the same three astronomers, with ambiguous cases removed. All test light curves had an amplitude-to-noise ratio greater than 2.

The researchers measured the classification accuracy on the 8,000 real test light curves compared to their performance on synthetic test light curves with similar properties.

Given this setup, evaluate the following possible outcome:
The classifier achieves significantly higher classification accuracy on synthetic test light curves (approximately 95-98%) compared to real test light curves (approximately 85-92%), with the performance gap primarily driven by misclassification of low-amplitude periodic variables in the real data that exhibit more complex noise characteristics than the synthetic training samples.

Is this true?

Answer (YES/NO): NO